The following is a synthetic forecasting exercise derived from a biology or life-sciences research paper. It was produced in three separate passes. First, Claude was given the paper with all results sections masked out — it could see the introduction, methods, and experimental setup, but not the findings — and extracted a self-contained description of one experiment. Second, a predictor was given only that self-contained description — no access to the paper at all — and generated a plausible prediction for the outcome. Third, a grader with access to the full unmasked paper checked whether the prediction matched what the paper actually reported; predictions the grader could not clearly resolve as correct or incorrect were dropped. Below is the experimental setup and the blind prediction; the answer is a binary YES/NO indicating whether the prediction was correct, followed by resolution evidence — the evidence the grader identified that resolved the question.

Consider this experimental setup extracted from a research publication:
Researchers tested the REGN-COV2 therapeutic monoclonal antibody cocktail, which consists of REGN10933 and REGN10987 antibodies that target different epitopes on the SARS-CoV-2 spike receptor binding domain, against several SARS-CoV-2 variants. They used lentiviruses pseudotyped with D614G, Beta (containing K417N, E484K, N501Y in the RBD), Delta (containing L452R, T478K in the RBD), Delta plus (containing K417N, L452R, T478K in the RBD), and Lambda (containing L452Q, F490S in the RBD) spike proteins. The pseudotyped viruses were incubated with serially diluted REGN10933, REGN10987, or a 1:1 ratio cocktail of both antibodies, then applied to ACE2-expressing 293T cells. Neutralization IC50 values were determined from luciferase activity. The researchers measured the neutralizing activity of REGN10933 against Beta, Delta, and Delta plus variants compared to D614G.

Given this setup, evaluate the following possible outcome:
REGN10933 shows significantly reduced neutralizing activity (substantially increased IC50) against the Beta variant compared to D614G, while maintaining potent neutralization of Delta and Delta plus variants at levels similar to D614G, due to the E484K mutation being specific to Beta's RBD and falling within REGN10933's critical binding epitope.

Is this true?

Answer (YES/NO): NO